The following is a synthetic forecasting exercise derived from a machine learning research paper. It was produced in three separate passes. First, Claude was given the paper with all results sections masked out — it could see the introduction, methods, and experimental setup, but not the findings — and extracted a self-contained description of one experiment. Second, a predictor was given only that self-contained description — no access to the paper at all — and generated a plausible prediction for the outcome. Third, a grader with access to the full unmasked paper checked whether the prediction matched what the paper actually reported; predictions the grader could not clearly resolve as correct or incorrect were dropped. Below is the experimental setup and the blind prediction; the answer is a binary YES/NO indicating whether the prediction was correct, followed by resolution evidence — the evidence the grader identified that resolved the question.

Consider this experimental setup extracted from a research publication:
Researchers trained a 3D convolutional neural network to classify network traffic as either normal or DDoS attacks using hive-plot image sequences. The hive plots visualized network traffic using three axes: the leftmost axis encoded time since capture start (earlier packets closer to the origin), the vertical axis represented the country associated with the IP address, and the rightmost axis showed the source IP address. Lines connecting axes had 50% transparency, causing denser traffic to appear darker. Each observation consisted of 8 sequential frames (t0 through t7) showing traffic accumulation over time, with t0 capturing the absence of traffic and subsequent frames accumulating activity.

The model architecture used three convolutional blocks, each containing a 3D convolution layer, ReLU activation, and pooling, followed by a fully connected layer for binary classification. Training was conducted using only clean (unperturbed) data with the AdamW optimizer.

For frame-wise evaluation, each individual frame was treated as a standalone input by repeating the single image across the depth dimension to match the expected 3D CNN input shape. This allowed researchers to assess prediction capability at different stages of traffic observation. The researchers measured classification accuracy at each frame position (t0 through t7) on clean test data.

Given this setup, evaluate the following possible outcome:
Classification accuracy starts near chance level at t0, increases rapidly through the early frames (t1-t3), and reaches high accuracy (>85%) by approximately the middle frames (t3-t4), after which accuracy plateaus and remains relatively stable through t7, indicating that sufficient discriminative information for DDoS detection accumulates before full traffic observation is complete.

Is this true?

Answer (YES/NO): NO